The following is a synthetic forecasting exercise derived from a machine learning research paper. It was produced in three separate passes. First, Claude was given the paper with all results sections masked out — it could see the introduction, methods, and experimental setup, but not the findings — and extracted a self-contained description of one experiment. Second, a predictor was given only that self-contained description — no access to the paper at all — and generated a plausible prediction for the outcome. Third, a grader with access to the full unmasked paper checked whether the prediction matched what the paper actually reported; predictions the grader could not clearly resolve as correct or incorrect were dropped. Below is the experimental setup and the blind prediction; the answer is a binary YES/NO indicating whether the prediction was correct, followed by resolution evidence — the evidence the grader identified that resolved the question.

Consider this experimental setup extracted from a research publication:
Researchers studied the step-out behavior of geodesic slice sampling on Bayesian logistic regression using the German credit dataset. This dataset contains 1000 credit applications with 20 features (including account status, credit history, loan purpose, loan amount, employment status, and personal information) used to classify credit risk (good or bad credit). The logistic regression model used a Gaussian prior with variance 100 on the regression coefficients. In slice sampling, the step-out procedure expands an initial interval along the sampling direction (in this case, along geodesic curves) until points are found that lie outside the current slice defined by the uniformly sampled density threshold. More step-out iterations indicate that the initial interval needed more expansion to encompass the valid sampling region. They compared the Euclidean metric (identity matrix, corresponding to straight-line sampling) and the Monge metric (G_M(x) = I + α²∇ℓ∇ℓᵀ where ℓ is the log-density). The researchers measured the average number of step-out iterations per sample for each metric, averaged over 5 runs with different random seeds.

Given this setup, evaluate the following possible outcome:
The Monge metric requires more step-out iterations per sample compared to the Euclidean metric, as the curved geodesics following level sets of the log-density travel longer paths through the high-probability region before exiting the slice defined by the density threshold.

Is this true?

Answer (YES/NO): YES